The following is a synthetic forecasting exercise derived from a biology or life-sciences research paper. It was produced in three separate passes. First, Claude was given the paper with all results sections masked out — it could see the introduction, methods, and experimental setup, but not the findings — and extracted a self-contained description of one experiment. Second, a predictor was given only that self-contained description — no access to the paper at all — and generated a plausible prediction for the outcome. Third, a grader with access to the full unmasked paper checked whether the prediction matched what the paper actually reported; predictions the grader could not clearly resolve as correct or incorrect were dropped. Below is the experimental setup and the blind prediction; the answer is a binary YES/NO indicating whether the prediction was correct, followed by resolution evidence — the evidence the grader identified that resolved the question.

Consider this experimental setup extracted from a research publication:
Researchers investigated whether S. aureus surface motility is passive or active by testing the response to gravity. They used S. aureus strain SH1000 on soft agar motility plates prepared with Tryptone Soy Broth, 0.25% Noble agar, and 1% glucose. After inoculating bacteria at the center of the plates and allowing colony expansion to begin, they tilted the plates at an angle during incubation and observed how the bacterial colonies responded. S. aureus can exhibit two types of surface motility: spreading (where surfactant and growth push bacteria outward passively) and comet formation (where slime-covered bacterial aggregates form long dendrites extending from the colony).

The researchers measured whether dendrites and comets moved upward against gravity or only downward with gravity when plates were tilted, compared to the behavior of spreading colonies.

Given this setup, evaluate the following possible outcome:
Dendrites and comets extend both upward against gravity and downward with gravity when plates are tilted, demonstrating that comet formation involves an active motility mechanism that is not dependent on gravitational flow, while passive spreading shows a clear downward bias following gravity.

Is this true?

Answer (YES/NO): NO